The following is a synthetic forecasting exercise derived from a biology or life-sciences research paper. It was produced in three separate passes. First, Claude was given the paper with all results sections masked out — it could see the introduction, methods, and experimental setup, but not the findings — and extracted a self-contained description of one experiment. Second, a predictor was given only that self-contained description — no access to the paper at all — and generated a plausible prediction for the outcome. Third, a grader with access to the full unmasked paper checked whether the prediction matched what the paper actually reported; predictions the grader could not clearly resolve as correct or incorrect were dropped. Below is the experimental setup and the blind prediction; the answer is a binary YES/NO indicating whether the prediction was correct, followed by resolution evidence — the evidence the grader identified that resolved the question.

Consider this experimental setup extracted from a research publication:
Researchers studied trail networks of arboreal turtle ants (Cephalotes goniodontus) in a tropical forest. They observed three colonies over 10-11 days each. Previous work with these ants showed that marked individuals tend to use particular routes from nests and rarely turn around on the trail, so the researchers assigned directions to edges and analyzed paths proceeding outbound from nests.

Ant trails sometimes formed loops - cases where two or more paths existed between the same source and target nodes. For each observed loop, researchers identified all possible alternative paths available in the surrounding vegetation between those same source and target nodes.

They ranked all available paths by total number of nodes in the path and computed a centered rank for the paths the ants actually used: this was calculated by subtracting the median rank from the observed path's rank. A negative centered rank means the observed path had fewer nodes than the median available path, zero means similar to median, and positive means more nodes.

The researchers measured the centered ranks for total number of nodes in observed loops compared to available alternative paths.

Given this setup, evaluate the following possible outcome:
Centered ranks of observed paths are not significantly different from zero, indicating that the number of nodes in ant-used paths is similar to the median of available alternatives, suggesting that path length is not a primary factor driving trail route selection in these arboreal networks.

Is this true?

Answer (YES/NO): NO